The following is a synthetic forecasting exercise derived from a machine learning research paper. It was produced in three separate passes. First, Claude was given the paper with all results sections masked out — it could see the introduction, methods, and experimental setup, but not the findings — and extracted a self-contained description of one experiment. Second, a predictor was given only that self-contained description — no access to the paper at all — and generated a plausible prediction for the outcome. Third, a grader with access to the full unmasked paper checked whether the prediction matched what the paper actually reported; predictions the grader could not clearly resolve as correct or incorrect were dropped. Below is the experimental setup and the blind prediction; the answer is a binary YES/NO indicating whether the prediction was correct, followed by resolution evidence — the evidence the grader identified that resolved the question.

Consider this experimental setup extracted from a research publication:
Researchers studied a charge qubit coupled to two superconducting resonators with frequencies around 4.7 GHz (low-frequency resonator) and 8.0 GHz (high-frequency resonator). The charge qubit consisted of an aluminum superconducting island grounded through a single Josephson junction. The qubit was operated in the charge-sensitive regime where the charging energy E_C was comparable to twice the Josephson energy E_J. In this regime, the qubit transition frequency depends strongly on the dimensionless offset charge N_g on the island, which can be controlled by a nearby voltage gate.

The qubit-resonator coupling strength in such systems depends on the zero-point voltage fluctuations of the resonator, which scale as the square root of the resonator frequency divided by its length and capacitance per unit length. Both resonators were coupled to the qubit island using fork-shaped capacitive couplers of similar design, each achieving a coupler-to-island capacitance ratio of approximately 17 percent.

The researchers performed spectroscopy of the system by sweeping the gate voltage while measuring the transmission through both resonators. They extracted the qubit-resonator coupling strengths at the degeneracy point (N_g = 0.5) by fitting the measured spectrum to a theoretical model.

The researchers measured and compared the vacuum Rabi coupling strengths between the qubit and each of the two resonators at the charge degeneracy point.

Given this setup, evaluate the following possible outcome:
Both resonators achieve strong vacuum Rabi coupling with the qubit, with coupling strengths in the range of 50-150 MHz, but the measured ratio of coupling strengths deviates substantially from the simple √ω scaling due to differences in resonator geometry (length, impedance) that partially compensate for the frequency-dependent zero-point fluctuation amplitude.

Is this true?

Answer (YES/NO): NO